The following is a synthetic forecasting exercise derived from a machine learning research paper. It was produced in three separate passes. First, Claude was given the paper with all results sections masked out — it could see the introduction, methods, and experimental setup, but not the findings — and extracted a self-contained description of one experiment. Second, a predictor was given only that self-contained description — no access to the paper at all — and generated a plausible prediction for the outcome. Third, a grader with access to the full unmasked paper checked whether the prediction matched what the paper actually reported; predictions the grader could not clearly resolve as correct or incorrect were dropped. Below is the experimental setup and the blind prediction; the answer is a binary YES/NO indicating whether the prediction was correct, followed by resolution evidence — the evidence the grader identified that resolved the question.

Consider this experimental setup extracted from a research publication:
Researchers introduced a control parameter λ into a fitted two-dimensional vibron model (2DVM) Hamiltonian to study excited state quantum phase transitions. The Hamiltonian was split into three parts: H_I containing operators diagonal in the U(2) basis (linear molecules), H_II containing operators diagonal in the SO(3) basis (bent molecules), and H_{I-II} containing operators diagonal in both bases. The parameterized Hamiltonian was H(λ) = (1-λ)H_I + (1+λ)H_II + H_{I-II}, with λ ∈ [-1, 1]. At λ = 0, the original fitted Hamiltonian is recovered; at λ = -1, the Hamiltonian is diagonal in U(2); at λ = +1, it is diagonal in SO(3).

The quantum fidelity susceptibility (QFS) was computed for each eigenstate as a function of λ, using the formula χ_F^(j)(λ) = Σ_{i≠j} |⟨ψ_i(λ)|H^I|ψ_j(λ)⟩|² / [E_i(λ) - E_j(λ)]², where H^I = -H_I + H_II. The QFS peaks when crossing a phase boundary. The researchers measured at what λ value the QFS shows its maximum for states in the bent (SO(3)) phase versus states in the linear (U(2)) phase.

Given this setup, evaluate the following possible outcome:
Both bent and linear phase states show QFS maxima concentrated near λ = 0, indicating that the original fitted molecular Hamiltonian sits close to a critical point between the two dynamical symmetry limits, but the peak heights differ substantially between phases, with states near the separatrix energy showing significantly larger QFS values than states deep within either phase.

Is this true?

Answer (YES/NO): NO